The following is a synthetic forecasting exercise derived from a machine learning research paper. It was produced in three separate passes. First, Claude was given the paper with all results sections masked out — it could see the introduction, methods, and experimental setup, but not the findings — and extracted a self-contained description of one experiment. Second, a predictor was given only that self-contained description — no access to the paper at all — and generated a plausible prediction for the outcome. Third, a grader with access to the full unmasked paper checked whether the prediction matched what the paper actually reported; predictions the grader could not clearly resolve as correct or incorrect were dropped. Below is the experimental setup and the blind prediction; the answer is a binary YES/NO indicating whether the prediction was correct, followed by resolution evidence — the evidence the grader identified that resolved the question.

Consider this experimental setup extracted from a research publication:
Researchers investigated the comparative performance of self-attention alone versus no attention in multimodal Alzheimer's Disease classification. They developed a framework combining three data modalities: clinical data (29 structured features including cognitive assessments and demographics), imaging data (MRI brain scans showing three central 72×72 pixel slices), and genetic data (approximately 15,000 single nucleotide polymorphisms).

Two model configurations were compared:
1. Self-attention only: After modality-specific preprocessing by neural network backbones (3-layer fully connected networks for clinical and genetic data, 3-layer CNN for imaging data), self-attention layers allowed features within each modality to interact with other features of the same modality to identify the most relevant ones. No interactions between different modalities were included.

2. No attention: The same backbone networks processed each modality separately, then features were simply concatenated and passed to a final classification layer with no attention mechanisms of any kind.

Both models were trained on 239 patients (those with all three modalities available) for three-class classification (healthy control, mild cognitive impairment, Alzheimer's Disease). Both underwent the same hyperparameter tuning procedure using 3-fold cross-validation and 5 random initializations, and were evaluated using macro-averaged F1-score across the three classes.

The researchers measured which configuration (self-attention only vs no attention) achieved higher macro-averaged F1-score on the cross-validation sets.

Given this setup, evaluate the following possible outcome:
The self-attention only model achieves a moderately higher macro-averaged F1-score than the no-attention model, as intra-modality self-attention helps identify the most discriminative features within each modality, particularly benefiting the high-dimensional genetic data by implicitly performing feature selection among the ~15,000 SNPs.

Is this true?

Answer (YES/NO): NO